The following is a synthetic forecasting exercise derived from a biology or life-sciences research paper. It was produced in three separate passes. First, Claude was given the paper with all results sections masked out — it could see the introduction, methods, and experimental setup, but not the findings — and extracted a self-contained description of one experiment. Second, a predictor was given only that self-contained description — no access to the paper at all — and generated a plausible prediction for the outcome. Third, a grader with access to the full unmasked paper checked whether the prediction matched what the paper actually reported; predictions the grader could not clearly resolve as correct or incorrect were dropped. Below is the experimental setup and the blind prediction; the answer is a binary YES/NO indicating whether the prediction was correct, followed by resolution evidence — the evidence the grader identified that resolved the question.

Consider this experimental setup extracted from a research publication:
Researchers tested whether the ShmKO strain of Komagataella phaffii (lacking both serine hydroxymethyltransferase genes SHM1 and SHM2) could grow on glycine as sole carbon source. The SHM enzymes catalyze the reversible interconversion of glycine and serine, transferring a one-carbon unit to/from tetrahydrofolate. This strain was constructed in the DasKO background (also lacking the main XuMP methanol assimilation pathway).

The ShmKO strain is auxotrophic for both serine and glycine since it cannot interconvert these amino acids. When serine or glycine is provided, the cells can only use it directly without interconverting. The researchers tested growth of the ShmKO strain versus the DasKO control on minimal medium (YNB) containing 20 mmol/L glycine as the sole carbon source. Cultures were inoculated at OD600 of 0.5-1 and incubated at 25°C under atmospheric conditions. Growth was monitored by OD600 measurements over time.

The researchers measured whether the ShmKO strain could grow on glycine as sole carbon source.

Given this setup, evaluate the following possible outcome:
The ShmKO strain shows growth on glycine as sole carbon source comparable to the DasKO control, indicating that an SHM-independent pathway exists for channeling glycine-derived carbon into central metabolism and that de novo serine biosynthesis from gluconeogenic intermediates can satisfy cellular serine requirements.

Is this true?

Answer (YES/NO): NO